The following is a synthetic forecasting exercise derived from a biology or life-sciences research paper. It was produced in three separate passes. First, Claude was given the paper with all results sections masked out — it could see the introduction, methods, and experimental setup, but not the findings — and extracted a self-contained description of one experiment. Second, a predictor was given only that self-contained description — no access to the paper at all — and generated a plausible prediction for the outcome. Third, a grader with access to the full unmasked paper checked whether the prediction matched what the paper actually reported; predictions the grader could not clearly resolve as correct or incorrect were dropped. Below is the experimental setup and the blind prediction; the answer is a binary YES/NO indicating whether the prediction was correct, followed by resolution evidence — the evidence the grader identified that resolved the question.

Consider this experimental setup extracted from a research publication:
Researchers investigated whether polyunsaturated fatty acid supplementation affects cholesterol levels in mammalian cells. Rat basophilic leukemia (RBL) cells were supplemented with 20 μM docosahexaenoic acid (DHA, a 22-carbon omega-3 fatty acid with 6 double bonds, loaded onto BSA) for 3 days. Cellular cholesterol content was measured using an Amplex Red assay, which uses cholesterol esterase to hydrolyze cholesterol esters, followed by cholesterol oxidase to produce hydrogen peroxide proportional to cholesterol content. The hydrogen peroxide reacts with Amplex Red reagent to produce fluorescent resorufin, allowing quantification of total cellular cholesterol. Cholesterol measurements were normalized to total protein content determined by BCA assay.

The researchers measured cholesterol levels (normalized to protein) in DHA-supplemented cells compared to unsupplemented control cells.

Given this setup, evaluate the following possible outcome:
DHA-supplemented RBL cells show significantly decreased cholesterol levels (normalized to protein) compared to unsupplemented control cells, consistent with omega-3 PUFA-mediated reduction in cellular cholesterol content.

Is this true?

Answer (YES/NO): NO